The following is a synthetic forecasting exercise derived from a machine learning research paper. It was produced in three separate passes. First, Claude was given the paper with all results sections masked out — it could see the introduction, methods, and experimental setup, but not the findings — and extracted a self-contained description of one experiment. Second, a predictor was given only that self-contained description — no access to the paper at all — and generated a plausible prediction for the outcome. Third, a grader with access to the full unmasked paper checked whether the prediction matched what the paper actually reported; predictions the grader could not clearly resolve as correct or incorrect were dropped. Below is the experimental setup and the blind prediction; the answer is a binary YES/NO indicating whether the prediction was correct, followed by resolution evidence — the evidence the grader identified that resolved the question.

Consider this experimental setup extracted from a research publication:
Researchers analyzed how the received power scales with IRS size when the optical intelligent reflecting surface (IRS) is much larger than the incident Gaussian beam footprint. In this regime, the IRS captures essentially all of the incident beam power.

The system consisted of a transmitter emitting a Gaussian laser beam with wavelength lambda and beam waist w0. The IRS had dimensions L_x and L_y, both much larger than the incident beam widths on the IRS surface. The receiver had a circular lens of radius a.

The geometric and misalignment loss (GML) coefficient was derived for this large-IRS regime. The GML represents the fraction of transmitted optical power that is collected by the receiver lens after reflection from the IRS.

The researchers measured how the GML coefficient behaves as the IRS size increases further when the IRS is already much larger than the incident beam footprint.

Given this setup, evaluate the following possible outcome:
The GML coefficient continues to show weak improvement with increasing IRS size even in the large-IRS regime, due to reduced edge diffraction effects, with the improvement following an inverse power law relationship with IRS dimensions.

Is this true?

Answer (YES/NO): NO